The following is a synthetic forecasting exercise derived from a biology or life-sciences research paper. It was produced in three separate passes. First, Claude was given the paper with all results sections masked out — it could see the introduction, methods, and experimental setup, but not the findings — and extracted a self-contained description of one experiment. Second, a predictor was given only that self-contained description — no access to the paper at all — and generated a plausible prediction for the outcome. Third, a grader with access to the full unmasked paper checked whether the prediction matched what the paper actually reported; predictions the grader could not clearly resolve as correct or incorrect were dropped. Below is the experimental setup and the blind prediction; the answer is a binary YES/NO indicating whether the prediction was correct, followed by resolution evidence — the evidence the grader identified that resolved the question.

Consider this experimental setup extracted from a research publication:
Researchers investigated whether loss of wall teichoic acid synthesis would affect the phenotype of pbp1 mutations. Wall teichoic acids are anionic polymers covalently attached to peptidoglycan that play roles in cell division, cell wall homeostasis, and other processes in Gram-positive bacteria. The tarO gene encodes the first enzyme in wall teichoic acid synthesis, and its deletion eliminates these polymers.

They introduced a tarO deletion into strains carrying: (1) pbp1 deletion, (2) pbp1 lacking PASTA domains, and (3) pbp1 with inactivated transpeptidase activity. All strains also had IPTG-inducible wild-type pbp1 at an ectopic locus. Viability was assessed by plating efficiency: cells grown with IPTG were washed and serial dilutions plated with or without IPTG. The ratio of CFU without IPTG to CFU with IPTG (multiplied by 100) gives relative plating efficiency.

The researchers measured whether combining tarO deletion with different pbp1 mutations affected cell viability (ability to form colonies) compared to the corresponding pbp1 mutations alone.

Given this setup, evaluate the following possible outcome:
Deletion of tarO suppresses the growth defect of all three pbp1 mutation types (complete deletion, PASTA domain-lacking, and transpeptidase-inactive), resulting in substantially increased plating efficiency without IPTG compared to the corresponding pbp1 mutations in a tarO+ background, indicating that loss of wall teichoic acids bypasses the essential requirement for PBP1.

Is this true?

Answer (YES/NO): NO